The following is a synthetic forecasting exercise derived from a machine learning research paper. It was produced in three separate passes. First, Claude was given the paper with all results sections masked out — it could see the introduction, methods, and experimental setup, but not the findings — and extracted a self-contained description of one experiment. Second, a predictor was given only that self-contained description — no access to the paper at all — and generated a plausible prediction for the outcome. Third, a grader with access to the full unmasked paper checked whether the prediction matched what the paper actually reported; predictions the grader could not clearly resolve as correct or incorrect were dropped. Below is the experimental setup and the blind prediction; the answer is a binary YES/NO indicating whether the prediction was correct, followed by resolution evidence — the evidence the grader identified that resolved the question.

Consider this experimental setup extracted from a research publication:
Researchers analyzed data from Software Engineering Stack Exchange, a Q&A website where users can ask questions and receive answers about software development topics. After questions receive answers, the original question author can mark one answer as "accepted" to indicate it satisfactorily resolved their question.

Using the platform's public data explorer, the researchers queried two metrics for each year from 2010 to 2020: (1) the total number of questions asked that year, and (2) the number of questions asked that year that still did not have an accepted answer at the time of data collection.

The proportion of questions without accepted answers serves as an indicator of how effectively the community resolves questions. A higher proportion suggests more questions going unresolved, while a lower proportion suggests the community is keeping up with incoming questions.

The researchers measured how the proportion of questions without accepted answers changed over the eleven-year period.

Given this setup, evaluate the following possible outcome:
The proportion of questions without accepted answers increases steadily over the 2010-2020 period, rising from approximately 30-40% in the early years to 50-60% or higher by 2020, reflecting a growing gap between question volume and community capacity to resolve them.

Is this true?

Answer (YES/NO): YES